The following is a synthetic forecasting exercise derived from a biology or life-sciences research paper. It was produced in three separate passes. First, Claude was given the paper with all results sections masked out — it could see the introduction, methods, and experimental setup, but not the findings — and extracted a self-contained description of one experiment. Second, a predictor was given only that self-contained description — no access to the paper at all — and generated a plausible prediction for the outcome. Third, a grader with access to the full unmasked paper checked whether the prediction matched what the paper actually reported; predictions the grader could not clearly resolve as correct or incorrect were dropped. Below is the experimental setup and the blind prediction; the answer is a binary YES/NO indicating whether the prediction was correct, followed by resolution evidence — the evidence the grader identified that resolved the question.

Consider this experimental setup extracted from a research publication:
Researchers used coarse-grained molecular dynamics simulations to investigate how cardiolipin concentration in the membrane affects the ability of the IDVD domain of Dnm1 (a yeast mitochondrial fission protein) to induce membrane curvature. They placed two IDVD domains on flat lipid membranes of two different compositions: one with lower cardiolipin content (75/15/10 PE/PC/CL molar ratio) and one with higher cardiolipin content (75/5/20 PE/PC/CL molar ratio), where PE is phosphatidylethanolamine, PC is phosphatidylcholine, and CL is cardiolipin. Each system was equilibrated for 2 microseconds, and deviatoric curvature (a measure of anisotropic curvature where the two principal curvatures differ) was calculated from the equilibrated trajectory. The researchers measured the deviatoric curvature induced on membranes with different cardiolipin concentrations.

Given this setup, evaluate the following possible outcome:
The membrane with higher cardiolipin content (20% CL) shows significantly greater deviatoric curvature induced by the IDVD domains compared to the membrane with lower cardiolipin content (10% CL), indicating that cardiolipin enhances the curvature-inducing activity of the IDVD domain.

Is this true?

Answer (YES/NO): YES